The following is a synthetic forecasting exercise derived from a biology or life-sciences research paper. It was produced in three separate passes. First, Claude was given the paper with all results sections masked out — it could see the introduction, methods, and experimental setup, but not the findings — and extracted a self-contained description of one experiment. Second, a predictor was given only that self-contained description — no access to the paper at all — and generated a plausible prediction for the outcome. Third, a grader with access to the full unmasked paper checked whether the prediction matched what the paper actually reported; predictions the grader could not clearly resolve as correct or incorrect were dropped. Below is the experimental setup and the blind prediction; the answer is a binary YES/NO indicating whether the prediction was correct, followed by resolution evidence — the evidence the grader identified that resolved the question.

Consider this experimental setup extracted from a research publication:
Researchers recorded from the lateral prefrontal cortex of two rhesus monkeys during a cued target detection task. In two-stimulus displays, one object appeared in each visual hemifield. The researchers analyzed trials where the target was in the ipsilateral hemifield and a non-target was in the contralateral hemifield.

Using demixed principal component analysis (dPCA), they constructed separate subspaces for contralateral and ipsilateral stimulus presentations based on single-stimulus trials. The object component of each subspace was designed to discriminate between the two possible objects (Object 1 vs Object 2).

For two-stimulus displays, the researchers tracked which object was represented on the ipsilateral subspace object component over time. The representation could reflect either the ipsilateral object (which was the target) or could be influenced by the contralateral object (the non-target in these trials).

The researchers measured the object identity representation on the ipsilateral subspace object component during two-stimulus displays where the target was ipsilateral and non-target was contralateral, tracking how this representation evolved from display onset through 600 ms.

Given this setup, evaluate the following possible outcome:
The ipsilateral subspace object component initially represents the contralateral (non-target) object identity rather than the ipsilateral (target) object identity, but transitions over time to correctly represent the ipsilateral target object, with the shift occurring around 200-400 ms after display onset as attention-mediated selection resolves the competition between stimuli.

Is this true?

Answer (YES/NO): NO